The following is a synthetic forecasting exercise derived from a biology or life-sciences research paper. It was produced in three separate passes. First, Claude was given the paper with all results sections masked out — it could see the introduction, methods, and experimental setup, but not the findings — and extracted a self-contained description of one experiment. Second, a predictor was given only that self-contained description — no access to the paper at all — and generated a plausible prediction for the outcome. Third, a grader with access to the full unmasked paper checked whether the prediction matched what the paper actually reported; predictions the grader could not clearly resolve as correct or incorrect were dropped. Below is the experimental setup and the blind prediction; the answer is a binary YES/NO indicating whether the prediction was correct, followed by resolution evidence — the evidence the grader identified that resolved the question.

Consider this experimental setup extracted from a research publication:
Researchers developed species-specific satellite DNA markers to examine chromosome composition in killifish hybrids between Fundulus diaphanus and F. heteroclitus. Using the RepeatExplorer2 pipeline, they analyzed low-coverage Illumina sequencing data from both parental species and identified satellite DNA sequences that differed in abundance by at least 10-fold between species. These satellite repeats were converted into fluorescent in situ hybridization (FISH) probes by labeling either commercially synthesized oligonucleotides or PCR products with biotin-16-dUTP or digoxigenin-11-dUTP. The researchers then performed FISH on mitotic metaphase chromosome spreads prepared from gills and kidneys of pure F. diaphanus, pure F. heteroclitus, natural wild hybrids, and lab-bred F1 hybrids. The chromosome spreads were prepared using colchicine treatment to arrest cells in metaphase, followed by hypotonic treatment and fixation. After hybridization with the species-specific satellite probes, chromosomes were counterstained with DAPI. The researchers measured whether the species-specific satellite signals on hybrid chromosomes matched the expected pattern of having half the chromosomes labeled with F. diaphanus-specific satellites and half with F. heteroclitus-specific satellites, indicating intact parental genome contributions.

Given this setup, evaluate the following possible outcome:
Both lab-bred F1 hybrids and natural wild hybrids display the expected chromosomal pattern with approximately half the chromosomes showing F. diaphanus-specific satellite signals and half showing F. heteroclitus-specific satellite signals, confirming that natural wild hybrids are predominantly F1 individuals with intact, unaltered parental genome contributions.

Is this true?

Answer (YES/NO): NO